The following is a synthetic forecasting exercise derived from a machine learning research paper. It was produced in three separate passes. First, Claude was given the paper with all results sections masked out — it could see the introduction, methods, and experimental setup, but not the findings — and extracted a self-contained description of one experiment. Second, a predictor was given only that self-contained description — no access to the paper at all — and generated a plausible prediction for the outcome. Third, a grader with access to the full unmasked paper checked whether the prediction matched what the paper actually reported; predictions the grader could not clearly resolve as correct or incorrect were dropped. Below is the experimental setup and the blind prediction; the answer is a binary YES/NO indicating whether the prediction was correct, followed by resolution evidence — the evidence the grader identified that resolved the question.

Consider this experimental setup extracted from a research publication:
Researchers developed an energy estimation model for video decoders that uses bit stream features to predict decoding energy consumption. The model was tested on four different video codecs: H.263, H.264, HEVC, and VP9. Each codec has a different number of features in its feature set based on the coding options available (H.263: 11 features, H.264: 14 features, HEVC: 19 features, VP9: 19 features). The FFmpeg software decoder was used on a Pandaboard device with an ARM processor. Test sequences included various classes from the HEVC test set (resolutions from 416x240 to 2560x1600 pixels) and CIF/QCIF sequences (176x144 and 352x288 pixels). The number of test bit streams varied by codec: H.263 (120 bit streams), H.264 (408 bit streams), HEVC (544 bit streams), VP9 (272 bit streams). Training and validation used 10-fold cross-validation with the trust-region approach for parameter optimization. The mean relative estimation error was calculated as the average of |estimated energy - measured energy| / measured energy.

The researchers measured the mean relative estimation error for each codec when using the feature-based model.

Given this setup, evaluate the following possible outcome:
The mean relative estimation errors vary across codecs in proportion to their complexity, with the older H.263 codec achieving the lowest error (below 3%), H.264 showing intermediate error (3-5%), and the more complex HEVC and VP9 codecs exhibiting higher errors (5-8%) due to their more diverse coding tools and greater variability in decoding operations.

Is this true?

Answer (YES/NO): NO